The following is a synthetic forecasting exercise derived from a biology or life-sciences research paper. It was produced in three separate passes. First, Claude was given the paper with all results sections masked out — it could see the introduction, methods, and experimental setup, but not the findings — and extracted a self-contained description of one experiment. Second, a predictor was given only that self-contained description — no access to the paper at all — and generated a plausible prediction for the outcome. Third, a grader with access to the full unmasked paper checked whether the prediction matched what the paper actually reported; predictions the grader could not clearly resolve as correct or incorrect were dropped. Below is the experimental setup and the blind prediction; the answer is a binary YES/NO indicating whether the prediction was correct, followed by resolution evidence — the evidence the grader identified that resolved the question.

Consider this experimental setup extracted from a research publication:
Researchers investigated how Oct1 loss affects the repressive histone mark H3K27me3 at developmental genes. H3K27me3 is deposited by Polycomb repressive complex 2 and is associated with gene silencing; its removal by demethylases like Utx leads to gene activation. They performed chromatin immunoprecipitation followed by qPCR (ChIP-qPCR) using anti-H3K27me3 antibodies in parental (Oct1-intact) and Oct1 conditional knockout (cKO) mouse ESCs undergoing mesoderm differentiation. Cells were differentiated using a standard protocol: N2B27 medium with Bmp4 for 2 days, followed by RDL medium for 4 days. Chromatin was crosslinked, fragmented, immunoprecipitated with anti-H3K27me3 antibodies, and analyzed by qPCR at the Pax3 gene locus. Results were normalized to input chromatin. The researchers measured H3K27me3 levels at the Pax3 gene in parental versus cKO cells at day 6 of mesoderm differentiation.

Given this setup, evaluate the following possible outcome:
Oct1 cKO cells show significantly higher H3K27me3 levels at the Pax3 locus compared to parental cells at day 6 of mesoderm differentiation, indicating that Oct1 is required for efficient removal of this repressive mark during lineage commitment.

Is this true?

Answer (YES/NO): YES